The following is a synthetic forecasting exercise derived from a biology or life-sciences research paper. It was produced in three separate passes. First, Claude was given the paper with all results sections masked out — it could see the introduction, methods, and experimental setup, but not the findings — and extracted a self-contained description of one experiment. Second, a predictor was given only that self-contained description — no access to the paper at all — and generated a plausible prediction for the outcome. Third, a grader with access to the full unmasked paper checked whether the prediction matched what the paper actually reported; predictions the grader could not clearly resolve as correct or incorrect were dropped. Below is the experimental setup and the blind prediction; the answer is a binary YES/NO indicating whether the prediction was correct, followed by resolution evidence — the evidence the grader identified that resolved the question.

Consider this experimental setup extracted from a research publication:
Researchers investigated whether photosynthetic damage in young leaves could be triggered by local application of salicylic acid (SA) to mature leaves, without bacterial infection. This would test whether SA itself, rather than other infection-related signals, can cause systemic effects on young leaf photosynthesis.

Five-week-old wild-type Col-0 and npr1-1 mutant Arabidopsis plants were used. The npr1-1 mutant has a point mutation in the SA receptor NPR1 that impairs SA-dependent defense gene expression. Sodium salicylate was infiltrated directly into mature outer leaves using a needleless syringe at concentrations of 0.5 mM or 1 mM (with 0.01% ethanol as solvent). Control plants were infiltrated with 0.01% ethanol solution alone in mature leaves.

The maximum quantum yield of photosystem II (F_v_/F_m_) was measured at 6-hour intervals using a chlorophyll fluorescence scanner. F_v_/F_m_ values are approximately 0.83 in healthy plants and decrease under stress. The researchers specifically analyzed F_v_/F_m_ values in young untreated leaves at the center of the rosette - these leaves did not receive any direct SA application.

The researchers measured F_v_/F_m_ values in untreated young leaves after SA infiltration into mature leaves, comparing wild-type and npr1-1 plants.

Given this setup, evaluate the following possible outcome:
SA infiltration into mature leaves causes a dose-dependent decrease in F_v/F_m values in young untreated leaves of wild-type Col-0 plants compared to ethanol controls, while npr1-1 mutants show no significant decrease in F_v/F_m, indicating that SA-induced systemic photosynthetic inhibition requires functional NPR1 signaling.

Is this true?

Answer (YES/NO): NO